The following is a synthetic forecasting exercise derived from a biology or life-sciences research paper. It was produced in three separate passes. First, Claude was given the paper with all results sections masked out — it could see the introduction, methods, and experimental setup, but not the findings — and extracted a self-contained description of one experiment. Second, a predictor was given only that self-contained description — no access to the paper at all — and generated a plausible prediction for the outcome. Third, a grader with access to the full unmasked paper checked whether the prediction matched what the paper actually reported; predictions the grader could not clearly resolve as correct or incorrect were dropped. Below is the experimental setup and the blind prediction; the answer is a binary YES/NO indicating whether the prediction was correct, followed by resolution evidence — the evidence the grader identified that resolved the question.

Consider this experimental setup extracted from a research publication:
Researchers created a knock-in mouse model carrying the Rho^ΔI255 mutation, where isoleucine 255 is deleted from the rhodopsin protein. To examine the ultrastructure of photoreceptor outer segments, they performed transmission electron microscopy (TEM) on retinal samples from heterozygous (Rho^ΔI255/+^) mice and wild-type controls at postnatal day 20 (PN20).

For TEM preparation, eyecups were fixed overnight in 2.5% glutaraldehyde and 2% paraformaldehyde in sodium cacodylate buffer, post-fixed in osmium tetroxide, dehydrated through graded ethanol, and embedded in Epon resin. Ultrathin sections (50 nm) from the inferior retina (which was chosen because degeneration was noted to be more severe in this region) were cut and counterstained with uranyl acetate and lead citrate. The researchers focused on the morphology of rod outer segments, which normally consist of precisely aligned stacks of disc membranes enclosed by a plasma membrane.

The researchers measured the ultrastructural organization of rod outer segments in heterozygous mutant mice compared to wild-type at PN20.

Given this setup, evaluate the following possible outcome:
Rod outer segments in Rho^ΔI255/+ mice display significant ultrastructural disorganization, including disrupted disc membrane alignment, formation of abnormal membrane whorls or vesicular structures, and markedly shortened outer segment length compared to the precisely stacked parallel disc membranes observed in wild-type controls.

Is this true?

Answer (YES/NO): YES